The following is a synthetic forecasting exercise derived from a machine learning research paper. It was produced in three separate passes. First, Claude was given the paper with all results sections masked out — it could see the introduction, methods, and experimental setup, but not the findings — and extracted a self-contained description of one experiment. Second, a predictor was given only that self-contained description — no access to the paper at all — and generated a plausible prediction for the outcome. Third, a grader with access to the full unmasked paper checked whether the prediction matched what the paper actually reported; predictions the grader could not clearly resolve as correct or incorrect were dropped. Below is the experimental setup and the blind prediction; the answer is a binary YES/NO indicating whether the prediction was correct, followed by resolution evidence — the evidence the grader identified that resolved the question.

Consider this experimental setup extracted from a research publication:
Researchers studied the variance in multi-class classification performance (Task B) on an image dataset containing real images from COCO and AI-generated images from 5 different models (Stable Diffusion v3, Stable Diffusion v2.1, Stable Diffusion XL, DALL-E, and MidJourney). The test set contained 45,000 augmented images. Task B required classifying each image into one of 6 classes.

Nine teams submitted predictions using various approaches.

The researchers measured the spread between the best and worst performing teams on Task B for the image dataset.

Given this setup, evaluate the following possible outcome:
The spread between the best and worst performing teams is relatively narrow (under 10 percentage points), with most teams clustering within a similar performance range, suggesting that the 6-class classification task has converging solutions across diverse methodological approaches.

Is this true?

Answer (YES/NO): NO